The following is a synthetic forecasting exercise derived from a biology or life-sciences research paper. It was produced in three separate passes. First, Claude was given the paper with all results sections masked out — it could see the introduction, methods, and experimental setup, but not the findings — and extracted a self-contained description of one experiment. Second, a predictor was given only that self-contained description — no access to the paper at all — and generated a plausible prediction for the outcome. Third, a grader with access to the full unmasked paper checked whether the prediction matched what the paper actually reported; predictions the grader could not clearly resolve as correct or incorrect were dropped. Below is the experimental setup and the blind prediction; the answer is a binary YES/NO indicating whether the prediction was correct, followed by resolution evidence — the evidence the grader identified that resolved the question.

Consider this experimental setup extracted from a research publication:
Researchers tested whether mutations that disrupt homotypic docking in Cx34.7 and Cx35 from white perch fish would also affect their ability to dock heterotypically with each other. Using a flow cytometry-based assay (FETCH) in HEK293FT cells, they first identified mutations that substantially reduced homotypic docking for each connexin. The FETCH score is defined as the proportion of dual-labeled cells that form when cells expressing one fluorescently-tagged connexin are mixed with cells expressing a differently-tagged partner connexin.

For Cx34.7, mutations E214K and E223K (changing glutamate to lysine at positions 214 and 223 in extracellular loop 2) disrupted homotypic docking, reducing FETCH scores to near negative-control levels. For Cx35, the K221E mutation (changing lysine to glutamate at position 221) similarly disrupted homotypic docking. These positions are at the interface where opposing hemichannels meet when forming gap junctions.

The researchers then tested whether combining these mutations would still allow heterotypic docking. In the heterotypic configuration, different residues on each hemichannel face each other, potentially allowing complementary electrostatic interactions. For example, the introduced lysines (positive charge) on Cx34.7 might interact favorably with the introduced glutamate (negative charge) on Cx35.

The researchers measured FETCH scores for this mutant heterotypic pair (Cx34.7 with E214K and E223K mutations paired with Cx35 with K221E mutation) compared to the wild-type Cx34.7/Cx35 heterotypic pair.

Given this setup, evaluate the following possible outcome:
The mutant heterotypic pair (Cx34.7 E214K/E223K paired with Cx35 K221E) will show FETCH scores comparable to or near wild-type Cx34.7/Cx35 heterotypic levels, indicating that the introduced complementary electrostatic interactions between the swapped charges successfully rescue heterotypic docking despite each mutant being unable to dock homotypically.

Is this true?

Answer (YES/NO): YES